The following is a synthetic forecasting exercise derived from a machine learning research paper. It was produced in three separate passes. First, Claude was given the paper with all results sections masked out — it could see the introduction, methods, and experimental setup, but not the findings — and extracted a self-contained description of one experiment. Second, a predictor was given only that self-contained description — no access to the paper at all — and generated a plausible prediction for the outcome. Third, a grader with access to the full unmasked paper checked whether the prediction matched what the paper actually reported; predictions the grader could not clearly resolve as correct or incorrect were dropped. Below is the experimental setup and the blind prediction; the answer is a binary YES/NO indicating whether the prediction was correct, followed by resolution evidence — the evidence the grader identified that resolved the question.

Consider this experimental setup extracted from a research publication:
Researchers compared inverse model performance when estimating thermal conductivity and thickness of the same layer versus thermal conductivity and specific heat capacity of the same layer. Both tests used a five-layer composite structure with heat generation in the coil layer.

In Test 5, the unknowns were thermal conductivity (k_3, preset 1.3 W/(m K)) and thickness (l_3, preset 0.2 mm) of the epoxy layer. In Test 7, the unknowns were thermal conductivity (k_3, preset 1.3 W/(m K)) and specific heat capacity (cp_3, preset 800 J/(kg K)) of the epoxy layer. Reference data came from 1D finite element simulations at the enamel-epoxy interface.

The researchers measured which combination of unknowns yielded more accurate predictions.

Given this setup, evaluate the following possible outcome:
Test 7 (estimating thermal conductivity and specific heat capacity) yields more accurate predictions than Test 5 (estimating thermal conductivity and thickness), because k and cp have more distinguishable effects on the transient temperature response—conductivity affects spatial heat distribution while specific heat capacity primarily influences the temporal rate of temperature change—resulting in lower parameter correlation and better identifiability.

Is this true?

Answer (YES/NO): YES